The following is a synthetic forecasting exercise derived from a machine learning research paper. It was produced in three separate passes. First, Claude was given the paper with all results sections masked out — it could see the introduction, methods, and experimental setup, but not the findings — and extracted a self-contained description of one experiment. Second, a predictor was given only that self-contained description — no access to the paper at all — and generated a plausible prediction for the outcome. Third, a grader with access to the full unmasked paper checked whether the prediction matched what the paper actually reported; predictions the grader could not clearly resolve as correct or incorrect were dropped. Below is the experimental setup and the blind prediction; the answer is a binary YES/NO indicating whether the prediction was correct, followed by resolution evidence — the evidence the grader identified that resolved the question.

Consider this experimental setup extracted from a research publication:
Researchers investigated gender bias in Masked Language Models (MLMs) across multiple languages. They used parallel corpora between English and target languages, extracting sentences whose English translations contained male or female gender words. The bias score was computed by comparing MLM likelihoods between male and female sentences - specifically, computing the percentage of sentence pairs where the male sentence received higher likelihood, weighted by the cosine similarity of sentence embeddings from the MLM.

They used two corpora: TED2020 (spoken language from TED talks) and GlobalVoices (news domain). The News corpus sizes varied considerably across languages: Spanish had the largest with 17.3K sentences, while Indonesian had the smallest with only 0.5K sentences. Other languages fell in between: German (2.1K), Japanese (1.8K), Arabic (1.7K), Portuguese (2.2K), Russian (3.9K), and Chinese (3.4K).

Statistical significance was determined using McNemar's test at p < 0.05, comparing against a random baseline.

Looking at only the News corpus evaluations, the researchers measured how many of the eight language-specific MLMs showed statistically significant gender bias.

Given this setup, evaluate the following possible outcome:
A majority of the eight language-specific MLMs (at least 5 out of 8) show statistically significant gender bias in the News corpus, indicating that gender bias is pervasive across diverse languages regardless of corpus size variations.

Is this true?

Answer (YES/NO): YES